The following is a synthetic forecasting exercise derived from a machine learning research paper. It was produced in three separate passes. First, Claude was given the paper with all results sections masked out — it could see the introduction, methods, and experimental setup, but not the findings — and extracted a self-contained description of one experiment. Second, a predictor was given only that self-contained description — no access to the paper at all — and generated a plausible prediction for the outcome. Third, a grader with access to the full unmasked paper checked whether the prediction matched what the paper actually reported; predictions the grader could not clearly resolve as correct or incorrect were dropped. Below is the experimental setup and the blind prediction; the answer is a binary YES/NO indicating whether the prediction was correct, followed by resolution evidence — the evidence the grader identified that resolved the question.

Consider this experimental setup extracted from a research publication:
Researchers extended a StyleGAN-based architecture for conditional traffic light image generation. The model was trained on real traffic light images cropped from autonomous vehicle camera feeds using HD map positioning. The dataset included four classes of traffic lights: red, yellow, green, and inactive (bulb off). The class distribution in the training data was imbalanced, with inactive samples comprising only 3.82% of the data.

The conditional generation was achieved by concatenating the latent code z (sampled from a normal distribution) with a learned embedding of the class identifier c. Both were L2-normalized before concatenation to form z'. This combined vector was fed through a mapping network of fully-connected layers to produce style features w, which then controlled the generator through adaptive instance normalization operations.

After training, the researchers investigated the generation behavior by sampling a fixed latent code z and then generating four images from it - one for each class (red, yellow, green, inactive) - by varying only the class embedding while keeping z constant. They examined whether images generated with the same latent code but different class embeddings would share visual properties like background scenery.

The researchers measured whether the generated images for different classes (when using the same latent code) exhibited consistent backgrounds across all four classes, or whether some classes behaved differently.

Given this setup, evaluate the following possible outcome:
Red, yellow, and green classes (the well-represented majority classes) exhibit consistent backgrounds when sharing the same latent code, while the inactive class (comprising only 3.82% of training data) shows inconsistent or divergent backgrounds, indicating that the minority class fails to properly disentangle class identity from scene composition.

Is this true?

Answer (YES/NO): YES